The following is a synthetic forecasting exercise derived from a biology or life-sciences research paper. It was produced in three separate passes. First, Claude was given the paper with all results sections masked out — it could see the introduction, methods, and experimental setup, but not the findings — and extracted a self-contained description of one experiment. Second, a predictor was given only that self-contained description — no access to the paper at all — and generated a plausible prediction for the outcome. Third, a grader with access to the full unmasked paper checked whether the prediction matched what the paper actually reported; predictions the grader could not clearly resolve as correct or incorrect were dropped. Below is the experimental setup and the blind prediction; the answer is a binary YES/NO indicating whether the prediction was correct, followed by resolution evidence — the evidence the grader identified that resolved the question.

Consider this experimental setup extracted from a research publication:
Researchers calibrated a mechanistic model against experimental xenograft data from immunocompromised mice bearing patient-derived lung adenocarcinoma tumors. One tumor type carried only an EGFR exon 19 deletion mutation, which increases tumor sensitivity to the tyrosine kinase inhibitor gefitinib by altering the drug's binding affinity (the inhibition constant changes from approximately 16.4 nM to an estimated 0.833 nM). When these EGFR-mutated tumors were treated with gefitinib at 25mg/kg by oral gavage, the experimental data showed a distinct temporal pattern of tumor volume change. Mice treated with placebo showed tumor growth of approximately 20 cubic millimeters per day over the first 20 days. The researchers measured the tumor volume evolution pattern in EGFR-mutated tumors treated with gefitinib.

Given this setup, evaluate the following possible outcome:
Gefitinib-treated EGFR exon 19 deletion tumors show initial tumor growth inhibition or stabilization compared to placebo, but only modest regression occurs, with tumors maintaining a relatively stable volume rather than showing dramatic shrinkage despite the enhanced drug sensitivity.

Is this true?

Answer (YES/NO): NO